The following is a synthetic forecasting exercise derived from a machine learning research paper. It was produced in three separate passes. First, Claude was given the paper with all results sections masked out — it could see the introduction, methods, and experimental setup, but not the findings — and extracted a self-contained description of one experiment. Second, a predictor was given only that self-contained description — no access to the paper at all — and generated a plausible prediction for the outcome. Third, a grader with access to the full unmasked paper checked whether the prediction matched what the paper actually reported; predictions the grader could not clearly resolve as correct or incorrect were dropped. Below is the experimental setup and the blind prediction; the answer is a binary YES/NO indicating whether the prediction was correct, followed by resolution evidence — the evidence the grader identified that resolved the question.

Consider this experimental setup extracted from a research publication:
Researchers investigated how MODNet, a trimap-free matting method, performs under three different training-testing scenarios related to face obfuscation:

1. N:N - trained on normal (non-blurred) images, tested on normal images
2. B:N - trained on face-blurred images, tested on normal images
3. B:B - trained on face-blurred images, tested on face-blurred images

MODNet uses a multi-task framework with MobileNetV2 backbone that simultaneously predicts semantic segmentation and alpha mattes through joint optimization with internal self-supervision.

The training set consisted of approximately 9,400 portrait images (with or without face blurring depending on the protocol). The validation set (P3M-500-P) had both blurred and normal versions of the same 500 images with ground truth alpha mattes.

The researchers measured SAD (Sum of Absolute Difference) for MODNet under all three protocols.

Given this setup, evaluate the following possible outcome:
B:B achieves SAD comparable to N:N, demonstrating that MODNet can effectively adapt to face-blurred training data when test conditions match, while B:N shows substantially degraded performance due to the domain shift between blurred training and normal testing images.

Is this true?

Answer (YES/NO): NO